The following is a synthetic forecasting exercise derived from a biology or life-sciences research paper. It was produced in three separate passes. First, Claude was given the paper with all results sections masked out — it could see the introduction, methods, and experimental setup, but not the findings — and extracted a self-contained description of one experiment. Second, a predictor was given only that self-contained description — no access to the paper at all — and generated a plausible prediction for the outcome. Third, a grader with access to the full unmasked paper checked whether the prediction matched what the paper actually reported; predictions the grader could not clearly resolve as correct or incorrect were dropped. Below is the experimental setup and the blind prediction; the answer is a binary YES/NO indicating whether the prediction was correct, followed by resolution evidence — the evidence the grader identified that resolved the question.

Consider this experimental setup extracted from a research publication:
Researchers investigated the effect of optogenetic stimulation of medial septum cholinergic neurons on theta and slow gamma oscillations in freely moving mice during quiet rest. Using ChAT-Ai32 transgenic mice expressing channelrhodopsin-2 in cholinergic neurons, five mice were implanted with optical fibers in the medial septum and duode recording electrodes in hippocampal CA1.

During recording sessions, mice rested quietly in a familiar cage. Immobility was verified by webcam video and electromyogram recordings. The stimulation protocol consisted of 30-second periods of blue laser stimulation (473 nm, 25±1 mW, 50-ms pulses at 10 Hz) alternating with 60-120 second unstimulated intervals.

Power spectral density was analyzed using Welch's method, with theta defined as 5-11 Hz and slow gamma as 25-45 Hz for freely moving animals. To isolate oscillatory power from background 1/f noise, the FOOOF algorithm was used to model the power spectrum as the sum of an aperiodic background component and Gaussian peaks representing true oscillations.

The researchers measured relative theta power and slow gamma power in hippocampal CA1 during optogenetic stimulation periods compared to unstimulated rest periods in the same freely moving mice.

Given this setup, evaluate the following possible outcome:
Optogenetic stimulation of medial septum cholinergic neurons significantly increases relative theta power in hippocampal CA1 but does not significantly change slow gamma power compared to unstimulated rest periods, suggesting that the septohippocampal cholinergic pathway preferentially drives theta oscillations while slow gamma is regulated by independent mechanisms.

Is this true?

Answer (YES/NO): NO